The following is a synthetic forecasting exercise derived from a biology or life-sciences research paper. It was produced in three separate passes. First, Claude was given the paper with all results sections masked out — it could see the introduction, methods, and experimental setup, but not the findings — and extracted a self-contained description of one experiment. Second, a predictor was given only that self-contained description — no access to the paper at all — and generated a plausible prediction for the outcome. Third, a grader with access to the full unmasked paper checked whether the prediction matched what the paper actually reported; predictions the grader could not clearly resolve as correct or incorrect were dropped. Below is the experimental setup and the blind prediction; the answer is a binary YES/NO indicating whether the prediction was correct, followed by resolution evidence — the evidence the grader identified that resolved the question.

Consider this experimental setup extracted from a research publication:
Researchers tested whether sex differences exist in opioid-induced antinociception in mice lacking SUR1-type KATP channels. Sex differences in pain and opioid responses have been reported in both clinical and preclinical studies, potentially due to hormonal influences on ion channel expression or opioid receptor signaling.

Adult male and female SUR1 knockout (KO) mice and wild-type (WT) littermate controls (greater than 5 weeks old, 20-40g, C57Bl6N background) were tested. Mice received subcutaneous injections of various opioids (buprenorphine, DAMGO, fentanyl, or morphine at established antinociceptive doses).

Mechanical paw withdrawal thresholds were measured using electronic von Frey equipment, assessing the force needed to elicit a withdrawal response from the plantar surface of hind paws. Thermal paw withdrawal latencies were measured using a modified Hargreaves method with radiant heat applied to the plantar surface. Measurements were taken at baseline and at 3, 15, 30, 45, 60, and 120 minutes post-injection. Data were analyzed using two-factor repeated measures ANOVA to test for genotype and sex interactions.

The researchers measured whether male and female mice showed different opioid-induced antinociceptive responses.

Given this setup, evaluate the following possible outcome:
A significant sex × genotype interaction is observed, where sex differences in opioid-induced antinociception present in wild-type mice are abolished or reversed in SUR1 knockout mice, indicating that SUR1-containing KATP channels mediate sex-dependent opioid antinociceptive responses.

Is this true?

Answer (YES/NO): NO